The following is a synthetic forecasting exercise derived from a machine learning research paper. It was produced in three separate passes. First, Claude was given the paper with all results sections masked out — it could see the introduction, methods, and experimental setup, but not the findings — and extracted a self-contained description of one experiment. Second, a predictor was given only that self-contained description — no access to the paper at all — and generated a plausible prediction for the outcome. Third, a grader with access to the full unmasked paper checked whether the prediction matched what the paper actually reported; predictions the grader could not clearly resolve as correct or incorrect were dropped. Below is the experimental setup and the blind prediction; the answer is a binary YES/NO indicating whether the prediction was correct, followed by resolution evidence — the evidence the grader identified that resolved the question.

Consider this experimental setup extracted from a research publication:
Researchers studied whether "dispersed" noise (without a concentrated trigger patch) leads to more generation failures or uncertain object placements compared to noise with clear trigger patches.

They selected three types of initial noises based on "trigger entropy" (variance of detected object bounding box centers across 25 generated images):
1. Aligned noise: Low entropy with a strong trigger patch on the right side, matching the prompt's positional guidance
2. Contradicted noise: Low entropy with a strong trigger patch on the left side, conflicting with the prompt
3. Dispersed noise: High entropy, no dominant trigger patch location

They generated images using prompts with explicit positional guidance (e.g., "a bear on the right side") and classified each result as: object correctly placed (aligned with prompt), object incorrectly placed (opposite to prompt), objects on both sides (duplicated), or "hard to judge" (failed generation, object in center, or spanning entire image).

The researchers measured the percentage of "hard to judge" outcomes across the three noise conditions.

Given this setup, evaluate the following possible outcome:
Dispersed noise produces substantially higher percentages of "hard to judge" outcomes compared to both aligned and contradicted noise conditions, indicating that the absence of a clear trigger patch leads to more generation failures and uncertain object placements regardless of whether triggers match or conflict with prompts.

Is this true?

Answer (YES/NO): YES